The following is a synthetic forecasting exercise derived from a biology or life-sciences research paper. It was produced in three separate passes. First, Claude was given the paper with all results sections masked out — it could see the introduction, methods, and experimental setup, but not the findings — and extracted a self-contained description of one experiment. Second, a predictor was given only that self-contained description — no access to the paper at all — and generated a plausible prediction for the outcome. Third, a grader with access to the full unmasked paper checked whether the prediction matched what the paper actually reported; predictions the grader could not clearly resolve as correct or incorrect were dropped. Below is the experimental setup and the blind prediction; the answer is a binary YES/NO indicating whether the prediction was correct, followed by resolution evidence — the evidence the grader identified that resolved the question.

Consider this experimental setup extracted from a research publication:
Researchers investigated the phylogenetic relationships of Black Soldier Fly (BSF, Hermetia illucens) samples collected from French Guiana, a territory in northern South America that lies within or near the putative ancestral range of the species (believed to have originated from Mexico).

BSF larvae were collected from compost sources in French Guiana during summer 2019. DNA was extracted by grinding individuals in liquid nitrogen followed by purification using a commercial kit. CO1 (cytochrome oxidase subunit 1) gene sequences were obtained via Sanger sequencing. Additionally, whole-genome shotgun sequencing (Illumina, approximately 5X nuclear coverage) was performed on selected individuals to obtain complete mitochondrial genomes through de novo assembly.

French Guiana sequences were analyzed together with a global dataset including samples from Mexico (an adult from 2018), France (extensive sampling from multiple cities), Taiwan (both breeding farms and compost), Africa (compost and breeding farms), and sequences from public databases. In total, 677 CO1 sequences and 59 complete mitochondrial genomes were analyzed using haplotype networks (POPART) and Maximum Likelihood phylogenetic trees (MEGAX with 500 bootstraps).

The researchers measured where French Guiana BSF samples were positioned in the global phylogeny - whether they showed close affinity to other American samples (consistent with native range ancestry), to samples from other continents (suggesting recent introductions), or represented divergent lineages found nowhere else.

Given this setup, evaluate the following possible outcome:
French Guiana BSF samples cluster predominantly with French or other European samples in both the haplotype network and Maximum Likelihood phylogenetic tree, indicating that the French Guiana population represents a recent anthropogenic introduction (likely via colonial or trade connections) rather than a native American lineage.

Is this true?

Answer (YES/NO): NO